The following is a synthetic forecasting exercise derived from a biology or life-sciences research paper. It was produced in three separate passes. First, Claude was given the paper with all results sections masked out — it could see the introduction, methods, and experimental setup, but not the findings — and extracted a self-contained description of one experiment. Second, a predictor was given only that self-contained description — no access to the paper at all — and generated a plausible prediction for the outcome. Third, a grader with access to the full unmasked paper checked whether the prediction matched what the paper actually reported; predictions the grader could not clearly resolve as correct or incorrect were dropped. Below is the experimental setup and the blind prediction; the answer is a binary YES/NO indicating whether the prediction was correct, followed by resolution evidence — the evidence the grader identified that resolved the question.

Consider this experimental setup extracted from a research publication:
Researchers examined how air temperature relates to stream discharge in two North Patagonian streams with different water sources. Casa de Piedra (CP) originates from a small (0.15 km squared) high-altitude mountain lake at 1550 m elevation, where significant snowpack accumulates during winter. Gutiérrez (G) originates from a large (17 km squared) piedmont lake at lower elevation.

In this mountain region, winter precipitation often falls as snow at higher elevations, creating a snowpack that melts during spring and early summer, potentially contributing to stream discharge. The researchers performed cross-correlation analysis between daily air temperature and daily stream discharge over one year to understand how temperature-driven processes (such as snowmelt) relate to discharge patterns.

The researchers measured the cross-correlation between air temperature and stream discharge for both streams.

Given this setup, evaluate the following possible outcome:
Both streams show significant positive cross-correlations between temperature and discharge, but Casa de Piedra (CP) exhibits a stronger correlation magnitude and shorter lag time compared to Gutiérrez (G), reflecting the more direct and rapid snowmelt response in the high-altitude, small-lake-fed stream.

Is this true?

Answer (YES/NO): NO